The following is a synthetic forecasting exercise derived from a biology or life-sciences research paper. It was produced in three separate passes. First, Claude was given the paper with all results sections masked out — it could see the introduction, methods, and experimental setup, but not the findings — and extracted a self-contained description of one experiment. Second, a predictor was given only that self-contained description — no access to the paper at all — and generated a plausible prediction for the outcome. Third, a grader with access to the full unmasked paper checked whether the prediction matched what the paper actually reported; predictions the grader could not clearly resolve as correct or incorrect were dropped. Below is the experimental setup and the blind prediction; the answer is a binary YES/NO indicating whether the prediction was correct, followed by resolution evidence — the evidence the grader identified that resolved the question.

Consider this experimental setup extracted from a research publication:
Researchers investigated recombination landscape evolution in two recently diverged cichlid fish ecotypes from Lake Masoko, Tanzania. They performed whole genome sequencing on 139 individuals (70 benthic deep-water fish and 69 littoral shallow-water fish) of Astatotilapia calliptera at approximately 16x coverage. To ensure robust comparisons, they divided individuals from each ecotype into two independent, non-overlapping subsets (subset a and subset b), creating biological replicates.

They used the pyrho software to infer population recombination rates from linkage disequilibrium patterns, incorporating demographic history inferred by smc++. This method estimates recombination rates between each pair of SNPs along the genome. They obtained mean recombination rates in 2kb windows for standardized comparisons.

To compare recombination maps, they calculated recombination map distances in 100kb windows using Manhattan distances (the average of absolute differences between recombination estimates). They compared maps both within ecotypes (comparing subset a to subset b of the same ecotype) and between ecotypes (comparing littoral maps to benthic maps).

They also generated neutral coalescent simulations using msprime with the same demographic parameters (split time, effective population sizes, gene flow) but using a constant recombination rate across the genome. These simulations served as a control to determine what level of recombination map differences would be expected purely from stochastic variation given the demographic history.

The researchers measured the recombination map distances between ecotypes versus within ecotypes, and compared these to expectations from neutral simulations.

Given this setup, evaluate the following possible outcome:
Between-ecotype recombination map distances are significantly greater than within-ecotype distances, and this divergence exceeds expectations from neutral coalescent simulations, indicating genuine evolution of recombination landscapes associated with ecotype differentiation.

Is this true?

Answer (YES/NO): YES